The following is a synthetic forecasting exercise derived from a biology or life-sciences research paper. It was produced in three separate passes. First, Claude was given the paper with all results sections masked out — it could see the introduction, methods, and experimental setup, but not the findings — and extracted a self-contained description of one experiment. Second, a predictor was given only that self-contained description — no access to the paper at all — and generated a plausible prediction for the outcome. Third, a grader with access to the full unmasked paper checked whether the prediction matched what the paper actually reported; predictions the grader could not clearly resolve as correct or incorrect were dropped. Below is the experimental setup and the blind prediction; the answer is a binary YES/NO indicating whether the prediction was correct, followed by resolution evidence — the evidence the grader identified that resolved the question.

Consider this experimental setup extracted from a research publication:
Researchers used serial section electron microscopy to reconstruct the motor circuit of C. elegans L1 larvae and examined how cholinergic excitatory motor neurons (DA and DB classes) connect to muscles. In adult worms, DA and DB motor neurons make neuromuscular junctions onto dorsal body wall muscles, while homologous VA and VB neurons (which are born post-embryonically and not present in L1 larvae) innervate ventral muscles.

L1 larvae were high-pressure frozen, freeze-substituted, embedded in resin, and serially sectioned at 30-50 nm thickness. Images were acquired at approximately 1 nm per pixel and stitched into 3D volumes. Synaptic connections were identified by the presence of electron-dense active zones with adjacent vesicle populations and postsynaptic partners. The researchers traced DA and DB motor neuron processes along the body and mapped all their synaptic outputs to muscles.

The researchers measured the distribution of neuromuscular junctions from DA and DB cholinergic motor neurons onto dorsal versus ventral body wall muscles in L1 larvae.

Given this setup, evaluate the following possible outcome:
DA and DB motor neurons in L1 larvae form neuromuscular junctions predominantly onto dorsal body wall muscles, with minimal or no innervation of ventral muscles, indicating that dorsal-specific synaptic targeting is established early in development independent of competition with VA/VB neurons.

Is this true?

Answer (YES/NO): YES